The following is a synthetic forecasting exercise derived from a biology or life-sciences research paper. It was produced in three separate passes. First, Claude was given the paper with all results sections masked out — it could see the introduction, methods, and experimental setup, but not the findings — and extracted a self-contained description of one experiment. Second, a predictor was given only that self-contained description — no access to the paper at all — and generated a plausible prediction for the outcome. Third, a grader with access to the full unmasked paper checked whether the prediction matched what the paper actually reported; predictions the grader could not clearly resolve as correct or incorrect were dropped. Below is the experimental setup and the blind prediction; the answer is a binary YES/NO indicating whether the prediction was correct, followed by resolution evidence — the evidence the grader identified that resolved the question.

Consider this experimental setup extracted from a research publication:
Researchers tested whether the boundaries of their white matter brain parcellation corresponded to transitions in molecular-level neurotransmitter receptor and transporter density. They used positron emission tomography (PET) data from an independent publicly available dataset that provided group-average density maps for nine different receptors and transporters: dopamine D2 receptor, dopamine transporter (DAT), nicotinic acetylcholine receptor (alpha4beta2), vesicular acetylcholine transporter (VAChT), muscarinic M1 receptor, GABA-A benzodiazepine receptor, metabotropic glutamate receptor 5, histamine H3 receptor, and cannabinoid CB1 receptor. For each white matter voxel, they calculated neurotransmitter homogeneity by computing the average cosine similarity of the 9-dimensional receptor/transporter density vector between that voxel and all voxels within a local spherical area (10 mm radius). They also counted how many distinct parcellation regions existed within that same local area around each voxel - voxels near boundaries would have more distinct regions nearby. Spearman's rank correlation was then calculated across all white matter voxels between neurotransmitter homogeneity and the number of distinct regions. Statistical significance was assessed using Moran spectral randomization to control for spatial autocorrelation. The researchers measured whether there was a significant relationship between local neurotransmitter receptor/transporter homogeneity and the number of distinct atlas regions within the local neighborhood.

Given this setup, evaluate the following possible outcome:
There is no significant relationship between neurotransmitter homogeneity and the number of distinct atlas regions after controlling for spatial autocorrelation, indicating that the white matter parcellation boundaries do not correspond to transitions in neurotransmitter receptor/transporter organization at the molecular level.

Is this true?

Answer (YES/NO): NO